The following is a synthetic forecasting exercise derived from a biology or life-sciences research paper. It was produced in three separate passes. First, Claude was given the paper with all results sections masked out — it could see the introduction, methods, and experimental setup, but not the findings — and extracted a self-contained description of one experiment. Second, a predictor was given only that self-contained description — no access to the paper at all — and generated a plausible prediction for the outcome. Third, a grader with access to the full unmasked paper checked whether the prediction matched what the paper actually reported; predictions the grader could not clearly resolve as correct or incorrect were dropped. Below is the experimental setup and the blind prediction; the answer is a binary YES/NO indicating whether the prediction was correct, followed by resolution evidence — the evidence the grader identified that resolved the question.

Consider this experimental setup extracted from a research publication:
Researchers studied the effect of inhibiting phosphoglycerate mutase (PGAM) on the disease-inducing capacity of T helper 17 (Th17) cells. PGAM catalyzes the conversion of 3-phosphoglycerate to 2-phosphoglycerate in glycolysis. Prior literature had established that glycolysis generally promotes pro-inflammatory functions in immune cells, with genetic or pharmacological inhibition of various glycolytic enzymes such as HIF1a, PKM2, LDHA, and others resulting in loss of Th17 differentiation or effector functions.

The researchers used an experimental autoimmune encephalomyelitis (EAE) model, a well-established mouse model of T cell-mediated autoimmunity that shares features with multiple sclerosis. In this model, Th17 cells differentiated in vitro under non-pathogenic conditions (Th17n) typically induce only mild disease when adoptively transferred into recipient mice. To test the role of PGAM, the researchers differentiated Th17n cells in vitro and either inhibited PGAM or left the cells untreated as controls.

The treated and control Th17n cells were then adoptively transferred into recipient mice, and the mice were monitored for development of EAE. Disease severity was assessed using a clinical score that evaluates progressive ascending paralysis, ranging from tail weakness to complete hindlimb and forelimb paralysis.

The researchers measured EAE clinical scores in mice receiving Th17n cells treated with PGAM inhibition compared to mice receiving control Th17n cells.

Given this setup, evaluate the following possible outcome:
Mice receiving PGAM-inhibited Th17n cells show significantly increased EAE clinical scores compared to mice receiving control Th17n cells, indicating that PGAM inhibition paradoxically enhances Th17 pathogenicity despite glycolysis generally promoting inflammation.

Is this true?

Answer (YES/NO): YES